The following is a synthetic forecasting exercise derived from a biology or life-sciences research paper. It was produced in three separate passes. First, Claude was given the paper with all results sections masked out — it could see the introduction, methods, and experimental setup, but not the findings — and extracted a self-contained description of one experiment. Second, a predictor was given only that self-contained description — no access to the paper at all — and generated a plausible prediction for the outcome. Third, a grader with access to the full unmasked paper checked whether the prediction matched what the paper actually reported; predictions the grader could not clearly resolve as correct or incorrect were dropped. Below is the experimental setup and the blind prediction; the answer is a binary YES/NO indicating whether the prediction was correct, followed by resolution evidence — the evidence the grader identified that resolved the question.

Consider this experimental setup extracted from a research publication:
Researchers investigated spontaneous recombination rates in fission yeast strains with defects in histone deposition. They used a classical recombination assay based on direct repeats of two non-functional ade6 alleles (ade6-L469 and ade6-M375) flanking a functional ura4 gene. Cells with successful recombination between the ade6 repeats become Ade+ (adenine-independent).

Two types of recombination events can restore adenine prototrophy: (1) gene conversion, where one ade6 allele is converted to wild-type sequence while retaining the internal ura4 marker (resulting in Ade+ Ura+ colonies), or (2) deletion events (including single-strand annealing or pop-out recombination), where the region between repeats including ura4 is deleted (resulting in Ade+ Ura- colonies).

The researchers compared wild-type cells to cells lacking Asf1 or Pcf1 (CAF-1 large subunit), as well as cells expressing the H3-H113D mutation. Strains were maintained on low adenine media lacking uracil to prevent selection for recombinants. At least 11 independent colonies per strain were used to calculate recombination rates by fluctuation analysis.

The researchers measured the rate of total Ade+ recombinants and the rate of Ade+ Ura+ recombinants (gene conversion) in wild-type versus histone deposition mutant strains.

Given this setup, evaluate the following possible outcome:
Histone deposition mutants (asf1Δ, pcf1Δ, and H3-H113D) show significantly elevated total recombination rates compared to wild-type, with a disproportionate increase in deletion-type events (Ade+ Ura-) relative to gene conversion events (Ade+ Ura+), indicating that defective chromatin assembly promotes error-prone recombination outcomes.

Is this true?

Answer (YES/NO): NO